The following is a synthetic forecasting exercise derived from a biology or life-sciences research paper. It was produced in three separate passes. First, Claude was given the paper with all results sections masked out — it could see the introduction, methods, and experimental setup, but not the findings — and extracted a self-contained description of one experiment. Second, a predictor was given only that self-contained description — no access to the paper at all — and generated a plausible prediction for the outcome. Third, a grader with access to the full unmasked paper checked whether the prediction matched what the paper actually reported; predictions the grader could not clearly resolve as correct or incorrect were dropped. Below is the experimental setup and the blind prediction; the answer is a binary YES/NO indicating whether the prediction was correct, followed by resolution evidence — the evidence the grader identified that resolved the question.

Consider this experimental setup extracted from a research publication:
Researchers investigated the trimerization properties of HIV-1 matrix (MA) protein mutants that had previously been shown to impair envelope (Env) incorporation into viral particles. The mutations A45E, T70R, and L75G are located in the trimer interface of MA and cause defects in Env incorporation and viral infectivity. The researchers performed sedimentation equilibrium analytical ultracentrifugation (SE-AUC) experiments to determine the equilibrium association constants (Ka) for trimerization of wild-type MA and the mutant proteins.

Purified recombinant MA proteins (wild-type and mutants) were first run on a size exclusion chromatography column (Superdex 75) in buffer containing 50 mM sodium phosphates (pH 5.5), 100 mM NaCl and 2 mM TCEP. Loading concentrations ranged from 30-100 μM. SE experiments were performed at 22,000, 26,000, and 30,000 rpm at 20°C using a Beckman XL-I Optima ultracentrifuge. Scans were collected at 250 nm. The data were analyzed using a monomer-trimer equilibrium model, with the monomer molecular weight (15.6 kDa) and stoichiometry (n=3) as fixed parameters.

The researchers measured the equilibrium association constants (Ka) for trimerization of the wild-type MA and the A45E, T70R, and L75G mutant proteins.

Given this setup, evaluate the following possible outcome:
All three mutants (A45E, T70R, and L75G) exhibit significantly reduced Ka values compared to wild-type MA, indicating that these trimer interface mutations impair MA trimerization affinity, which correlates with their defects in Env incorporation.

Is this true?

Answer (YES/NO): NO